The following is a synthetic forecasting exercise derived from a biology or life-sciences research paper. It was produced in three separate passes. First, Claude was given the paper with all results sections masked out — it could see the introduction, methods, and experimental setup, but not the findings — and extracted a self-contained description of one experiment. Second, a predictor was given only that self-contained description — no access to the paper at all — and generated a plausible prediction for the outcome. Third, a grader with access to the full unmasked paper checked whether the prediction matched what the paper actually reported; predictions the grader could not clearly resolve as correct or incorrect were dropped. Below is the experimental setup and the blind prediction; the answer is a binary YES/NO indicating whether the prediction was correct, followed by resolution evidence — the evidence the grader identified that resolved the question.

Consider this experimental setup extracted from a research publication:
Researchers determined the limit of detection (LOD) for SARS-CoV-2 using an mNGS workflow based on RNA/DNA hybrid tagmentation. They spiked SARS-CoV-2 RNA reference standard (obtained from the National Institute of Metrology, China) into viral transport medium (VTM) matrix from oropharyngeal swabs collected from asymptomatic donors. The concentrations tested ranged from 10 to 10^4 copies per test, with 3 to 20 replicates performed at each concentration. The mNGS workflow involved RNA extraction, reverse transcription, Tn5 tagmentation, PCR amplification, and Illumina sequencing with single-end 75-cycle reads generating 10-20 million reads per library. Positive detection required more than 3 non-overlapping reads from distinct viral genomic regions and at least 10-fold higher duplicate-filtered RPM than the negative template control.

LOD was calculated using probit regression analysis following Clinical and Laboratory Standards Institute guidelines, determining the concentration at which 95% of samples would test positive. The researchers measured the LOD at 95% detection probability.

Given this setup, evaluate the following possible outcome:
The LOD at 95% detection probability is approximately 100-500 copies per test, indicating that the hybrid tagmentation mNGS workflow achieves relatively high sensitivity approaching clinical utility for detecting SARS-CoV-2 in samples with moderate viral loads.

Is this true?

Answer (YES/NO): NO